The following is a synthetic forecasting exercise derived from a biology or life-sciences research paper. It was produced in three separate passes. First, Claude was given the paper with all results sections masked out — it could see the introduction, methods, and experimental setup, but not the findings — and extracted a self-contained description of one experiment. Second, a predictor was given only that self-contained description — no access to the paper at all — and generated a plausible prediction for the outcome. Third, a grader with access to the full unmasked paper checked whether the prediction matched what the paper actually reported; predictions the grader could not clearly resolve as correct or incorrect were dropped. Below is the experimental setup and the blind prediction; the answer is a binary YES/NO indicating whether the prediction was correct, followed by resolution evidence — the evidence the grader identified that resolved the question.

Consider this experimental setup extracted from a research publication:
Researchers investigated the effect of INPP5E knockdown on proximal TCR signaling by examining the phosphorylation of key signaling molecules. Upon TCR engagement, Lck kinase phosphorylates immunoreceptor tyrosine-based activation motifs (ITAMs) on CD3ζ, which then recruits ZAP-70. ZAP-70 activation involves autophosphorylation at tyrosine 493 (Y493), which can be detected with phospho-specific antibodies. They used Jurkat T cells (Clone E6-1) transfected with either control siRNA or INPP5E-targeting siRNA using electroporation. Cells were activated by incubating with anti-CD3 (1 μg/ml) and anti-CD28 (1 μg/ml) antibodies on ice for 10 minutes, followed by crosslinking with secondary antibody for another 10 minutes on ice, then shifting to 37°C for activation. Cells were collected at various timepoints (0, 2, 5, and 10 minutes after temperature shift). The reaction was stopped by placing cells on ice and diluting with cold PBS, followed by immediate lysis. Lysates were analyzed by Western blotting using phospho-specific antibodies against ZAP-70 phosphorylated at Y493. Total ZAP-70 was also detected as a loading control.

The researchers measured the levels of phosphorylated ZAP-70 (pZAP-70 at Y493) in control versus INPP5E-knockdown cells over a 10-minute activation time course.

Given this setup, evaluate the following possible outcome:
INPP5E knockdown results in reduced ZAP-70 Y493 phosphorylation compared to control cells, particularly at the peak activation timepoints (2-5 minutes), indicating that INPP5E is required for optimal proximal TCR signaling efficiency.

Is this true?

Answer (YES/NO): YES